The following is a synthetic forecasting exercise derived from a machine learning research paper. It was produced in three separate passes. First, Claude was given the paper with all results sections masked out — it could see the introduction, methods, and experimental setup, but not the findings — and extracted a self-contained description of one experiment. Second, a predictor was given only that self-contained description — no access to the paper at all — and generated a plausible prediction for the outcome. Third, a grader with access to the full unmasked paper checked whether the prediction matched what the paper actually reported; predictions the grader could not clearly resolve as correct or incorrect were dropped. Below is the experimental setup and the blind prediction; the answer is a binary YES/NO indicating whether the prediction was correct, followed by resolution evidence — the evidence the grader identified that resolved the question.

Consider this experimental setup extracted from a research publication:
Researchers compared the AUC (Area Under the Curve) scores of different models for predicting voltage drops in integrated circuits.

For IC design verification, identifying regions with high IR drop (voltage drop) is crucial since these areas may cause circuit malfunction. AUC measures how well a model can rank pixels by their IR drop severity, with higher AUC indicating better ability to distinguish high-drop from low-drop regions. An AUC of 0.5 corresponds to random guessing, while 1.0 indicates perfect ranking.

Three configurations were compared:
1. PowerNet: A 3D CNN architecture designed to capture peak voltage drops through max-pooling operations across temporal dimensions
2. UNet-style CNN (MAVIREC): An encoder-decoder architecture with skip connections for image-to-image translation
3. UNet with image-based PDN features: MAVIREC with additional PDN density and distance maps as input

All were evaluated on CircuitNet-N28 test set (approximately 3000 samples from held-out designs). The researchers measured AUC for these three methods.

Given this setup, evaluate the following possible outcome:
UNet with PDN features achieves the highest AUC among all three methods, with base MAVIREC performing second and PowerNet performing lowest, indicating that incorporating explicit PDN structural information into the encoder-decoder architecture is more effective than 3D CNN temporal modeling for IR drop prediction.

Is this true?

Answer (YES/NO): YES